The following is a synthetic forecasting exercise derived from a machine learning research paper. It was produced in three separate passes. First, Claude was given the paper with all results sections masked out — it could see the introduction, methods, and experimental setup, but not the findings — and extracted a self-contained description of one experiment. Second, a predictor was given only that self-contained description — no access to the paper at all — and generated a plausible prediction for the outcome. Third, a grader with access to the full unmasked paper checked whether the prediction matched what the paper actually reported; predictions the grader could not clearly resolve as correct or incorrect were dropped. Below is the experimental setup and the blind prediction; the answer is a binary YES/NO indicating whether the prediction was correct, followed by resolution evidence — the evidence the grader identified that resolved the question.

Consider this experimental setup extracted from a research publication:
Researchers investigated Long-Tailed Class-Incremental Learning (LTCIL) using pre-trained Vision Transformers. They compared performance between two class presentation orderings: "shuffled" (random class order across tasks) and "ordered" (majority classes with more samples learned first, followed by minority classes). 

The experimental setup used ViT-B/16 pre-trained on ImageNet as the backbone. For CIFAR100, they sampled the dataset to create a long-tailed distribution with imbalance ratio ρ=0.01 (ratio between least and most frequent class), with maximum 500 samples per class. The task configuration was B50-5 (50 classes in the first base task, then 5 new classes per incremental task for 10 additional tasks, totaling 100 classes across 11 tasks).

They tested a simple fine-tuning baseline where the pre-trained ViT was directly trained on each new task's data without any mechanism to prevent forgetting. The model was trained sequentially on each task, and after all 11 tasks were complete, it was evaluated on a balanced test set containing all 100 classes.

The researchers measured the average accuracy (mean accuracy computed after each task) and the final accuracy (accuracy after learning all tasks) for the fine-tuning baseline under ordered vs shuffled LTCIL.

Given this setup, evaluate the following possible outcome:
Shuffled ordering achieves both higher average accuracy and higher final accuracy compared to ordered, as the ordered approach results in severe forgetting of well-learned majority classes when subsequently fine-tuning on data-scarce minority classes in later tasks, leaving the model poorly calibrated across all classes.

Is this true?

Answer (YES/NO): NO